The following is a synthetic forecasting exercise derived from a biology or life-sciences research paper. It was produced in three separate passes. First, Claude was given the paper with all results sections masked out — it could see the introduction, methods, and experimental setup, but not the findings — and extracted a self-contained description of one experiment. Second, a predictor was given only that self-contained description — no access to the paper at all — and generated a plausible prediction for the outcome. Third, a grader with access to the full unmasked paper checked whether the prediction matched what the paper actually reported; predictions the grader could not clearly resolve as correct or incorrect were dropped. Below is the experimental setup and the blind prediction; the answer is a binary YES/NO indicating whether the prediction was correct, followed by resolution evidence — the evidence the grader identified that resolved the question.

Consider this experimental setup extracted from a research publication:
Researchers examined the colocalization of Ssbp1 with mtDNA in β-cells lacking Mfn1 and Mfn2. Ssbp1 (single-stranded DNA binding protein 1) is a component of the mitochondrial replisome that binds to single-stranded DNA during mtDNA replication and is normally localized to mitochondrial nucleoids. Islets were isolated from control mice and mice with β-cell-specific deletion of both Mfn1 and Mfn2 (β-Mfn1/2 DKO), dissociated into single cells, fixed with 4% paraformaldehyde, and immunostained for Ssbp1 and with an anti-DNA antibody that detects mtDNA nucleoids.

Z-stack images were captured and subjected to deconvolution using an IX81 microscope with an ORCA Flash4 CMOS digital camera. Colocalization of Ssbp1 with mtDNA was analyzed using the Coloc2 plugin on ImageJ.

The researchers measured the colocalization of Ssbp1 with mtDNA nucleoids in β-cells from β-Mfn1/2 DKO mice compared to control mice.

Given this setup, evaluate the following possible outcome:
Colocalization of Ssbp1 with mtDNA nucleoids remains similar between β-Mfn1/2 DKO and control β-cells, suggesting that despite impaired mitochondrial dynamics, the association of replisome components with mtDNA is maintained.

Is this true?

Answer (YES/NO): NO